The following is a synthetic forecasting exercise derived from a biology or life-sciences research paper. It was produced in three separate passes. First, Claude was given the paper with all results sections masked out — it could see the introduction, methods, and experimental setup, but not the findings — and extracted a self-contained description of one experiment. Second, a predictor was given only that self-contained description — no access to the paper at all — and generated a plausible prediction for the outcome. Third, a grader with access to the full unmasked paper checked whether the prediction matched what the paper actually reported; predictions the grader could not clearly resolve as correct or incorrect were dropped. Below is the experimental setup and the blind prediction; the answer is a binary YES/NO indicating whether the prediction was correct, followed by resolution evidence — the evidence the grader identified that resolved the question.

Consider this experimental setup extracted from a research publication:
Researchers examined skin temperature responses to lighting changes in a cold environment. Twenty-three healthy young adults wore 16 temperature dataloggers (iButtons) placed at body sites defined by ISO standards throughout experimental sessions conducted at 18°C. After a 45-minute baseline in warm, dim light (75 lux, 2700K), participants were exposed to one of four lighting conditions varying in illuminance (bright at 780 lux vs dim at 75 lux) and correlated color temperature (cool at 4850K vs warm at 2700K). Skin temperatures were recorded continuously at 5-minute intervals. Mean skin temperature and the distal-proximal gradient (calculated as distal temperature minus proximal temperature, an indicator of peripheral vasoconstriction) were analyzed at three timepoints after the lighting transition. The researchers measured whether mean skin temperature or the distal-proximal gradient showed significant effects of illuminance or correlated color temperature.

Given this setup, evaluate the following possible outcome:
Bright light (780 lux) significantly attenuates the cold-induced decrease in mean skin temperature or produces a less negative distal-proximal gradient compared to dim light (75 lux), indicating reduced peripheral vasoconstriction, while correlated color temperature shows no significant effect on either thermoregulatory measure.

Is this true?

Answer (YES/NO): NO